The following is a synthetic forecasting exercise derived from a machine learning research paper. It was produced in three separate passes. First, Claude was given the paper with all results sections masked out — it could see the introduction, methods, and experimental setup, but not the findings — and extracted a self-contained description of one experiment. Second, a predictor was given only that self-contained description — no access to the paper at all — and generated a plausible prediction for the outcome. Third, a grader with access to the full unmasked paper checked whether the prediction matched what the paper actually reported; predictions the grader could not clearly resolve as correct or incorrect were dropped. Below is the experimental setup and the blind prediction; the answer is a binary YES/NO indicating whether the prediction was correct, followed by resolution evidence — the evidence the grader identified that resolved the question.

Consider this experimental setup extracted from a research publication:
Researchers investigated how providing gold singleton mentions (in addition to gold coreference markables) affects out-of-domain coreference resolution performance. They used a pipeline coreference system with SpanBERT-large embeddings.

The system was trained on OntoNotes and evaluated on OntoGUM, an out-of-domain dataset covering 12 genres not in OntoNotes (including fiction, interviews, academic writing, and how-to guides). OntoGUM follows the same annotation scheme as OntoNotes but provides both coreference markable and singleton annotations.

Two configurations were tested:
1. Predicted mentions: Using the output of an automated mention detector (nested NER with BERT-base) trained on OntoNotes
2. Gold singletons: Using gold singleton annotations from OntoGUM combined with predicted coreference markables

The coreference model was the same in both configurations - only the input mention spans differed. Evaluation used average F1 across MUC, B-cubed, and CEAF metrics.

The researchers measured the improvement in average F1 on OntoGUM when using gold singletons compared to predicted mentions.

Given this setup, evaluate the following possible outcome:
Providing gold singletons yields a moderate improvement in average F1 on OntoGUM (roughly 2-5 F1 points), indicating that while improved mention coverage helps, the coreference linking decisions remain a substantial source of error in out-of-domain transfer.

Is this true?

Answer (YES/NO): YES